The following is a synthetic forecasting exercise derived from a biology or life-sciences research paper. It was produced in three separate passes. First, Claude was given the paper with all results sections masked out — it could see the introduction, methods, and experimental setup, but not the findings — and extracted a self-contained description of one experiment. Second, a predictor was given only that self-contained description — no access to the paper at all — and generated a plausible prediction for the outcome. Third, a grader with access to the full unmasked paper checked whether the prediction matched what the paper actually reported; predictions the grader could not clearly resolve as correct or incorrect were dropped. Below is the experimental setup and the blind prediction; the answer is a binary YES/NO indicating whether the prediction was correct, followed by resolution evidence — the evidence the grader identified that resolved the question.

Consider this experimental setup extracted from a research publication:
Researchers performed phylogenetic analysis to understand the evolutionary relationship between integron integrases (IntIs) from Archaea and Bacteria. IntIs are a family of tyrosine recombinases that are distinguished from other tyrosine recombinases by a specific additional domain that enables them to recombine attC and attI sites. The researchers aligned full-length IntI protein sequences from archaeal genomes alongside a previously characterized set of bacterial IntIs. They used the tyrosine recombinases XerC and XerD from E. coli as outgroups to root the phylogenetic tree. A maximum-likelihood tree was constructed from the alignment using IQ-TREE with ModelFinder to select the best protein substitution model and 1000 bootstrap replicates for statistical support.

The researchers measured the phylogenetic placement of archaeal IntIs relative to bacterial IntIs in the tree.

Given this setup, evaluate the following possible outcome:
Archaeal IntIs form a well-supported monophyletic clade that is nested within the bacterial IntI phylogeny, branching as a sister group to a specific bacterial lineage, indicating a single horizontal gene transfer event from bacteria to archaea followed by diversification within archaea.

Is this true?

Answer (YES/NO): NO